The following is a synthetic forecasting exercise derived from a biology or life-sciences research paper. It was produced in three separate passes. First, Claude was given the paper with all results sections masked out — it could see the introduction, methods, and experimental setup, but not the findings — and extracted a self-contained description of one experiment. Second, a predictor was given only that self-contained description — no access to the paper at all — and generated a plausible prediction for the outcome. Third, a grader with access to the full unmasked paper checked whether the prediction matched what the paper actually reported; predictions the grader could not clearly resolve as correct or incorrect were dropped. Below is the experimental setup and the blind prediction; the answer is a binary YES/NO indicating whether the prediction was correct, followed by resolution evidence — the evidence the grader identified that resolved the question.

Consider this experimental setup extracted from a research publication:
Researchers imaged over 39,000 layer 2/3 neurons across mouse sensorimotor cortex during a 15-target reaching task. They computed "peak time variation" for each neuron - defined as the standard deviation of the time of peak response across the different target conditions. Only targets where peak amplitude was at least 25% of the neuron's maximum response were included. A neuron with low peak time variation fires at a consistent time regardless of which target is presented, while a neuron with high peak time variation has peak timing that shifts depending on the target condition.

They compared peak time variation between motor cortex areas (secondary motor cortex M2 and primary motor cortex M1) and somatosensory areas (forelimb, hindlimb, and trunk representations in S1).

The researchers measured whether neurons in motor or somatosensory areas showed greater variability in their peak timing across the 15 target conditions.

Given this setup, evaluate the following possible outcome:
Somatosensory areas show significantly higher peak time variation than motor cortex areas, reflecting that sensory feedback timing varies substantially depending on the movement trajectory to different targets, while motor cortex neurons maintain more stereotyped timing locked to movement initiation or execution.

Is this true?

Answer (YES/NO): NO